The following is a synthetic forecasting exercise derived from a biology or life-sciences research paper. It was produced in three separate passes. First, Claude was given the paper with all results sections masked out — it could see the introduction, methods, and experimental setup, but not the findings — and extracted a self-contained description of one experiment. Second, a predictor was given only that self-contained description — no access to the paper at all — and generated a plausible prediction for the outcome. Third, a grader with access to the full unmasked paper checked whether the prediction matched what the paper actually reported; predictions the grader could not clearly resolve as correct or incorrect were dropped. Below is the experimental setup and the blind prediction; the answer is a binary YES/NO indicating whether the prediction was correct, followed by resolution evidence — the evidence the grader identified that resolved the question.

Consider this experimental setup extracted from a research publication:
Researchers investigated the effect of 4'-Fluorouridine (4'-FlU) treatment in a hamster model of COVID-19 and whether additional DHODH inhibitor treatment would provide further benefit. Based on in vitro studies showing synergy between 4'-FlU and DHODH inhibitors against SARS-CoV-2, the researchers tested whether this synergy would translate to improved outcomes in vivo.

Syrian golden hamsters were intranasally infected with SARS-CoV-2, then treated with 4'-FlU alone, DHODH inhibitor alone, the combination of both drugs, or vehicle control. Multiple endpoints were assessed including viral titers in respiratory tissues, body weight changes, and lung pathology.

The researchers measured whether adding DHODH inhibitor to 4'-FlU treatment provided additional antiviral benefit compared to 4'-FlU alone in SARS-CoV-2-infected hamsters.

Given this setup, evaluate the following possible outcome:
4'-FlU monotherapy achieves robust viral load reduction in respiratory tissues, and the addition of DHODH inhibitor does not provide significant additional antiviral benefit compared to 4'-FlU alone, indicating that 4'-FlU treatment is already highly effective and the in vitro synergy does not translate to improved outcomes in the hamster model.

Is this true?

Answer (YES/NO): YES